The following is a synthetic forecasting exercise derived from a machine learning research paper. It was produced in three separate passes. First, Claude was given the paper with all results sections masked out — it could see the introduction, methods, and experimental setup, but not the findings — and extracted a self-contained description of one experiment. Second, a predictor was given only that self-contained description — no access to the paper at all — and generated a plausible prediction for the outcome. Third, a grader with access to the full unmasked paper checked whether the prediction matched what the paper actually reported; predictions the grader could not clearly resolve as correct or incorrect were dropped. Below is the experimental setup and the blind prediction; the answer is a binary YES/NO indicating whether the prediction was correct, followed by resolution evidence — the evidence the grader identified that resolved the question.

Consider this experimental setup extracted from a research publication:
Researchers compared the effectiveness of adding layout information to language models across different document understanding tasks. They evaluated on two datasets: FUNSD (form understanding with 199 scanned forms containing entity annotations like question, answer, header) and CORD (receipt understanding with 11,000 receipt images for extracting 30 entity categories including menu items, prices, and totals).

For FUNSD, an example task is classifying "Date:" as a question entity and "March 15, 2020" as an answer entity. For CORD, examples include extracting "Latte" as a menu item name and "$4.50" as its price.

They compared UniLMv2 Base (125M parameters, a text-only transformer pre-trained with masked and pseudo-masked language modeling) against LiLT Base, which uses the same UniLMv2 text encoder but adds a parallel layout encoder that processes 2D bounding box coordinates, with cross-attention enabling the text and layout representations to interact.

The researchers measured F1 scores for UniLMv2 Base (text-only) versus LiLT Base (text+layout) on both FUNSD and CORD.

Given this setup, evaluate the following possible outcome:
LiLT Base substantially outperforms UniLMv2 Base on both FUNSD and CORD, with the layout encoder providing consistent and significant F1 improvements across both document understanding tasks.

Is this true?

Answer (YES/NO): YES